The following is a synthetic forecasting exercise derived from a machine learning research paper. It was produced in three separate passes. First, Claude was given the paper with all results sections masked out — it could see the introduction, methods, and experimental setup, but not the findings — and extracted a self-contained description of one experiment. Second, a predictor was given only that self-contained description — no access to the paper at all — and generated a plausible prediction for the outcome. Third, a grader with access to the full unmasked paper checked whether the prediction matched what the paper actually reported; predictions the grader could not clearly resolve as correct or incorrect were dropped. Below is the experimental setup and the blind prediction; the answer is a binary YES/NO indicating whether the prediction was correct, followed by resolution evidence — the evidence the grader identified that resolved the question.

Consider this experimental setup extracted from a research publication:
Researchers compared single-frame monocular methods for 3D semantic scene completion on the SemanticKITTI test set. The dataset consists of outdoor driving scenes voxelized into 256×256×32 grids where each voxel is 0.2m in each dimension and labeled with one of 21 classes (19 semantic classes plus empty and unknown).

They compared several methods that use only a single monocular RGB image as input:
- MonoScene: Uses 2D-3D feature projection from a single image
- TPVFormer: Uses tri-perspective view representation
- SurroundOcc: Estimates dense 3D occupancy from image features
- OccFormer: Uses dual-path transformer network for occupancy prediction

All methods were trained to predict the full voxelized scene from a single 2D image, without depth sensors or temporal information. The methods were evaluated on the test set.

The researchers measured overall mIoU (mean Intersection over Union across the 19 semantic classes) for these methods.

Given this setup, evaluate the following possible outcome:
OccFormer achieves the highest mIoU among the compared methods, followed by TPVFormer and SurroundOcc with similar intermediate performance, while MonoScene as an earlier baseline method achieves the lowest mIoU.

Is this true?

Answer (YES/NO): NO